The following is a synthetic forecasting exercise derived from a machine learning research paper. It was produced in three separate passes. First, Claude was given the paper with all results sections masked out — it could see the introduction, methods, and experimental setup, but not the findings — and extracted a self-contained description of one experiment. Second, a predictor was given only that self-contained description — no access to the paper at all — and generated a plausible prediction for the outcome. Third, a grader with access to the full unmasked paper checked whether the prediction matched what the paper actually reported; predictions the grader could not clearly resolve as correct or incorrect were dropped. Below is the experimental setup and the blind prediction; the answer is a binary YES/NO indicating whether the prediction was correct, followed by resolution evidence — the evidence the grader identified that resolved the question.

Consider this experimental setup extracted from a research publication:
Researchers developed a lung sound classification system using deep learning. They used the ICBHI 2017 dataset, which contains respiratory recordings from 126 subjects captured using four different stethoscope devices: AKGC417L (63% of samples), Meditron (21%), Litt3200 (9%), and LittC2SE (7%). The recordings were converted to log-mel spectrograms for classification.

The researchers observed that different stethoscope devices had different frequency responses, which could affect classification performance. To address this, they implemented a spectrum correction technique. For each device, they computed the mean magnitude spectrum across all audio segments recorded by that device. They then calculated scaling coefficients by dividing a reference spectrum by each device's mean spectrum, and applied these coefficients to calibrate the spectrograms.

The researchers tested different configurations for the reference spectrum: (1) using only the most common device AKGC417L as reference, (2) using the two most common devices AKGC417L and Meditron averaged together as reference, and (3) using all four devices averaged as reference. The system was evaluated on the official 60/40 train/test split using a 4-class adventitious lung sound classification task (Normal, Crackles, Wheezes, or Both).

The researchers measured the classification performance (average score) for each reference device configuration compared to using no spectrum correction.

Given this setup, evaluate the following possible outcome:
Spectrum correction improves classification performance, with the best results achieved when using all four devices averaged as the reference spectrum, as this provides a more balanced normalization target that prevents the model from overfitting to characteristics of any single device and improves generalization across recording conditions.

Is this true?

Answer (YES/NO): YES